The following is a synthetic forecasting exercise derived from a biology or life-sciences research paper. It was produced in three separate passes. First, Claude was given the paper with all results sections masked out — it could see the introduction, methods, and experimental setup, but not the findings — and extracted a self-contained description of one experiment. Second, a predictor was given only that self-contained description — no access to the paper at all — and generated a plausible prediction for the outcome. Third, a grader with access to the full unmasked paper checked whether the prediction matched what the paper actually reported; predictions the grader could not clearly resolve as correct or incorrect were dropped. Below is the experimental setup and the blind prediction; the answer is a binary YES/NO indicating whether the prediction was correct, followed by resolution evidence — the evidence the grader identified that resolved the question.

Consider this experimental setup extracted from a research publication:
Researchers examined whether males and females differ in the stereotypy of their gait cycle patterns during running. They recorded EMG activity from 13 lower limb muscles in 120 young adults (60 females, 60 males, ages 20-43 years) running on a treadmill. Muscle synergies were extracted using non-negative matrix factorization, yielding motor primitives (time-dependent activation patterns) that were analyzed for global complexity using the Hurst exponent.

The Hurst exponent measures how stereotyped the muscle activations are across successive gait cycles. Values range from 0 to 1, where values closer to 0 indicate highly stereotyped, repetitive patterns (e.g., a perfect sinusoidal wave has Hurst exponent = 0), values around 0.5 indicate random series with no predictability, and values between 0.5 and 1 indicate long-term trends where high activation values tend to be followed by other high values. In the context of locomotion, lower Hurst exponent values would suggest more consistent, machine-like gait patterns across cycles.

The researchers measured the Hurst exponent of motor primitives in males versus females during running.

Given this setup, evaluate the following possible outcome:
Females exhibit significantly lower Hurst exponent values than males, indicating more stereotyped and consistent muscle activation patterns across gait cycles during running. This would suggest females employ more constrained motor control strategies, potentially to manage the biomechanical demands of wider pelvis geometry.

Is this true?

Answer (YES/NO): NO